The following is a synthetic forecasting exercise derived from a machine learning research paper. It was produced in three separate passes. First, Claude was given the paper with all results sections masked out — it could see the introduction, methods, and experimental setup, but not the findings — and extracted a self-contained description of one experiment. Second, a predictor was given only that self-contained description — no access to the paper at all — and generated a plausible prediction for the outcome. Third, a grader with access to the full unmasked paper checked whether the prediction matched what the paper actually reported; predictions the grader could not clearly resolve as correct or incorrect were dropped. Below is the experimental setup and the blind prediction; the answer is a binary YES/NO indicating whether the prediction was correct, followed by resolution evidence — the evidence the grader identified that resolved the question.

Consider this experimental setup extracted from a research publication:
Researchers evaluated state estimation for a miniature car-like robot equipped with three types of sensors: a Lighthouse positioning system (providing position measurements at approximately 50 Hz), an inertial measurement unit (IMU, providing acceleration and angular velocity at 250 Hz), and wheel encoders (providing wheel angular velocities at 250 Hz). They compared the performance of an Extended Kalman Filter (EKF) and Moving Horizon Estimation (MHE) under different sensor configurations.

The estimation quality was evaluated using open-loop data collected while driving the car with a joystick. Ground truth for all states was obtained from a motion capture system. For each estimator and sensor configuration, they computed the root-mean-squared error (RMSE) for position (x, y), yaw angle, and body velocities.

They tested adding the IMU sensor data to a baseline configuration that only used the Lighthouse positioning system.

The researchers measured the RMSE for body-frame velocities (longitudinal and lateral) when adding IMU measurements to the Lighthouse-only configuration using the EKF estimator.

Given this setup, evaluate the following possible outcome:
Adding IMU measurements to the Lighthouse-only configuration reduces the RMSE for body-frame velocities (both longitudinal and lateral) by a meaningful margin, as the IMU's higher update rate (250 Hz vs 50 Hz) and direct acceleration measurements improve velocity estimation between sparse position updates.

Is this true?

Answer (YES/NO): NO